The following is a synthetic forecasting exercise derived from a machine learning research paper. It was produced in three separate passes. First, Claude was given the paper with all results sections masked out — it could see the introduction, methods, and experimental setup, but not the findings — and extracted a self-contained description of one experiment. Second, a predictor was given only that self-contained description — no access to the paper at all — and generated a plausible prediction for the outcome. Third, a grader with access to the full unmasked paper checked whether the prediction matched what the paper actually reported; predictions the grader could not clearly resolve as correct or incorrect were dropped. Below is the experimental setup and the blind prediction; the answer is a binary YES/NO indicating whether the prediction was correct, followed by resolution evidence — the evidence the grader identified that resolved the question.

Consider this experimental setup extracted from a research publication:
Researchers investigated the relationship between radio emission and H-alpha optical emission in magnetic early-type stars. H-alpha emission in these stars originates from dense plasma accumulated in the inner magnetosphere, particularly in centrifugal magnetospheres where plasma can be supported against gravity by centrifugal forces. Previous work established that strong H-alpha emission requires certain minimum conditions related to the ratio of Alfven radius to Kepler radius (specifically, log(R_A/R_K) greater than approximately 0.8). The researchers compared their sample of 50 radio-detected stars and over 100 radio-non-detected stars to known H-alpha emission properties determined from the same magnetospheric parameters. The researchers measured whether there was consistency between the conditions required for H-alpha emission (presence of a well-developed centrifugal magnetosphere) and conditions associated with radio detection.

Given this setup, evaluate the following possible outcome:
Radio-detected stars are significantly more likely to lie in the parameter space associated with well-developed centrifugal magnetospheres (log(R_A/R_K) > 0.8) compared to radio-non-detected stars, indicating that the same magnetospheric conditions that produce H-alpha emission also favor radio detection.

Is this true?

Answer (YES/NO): YES